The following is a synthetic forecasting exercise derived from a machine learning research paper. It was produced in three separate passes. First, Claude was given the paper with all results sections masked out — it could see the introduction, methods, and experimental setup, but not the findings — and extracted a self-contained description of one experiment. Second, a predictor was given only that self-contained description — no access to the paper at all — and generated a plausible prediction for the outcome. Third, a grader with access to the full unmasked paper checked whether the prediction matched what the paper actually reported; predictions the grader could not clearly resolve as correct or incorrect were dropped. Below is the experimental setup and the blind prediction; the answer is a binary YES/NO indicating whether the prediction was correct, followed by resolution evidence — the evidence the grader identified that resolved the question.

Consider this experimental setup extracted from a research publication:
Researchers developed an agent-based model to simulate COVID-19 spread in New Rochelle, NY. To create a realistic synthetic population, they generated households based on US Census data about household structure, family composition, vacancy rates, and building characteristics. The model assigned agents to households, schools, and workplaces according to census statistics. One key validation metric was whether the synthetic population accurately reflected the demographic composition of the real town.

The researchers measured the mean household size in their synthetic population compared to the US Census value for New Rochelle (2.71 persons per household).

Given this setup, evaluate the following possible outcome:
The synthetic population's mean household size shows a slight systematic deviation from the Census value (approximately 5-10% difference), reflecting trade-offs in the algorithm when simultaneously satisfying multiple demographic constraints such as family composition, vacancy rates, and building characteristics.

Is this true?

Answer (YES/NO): NO